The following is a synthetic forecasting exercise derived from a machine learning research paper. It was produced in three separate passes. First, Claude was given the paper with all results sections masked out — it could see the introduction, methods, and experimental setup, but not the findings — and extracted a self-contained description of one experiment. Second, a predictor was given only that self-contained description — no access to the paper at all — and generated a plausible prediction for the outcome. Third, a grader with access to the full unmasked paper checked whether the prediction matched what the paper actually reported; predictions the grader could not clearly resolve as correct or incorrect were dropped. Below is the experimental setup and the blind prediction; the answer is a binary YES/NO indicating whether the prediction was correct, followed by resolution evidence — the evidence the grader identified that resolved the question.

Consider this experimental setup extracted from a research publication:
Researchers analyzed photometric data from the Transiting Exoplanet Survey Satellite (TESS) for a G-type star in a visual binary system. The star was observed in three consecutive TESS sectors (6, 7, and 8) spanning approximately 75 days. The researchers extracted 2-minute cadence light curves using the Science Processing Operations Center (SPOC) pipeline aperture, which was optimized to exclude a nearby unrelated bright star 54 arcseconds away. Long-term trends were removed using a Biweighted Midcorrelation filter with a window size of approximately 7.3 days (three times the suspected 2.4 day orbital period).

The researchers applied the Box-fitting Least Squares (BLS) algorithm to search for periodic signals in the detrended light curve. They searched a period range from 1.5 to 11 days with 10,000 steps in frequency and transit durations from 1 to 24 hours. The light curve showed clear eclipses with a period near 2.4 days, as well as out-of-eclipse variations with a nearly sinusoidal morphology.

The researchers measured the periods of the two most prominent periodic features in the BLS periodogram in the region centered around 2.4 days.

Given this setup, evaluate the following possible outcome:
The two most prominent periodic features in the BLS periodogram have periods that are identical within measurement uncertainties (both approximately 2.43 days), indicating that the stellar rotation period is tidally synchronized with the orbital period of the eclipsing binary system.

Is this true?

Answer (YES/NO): NO